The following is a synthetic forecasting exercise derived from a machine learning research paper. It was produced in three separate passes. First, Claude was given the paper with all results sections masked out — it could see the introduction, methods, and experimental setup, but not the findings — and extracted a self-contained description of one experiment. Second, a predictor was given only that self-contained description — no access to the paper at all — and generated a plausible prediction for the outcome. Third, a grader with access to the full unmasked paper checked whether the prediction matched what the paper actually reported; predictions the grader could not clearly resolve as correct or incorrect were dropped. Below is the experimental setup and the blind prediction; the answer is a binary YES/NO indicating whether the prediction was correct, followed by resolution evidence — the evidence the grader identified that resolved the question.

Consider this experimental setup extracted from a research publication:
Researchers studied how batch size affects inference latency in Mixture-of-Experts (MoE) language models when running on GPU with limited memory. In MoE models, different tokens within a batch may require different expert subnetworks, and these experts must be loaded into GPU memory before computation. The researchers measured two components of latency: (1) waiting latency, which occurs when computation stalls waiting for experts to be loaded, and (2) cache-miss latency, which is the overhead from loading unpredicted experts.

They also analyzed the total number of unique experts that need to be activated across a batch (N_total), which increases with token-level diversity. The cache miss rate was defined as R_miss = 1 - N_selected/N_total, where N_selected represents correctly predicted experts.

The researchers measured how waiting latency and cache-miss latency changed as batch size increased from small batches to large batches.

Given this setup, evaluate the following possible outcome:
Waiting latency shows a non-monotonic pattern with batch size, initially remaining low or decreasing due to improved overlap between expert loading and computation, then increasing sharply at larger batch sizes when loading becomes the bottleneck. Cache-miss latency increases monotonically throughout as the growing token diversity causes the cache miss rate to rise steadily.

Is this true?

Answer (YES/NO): NO